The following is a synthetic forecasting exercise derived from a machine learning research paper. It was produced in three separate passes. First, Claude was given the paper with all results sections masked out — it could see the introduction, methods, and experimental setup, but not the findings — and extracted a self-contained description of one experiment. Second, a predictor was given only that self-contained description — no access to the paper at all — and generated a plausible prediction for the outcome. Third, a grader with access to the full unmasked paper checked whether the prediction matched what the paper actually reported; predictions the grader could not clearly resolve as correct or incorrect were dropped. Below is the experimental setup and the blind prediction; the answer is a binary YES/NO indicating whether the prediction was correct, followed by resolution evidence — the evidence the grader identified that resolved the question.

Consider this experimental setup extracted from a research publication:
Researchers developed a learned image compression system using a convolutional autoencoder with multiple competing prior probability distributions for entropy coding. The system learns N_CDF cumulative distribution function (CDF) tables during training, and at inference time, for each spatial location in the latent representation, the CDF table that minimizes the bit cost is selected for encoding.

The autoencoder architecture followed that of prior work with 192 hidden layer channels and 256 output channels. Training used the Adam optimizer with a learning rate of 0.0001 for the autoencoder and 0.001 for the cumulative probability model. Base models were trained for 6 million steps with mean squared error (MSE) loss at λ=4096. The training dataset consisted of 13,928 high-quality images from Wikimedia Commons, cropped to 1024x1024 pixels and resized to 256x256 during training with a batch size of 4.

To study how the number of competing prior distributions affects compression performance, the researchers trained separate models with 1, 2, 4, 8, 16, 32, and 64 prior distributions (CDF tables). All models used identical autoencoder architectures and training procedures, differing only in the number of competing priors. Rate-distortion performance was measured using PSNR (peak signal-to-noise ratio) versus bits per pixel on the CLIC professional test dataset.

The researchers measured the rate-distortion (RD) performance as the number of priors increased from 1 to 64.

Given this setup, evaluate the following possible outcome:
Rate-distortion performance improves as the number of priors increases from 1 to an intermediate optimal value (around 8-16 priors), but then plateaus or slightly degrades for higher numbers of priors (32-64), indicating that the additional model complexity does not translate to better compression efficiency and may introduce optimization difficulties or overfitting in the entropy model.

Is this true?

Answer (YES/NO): NO